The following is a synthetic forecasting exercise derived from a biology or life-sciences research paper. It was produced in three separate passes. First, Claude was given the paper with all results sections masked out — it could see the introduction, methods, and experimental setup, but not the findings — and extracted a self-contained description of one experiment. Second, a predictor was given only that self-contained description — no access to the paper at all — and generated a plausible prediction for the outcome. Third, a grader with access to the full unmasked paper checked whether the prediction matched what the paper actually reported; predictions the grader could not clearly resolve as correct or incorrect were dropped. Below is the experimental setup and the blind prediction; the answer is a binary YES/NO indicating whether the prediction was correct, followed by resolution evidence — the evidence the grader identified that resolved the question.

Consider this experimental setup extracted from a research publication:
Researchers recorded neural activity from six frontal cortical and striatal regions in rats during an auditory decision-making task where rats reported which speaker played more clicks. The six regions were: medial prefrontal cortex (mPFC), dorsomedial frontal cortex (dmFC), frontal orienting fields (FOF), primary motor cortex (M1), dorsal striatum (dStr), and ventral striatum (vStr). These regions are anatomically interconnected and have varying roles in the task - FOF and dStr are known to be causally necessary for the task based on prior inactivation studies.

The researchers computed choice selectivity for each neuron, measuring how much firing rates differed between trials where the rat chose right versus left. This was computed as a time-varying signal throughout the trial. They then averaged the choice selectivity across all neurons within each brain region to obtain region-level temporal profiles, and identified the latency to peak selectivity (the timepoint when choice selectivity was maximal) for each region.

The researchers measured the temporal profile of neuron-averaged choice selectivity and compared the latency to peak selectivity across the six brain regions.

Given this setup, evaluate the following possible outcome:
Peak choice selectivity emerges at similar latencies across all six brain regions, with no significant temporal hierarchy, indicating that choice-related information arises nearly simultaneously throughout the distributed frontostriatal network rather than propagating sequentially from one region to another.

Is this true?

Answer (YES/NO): NO